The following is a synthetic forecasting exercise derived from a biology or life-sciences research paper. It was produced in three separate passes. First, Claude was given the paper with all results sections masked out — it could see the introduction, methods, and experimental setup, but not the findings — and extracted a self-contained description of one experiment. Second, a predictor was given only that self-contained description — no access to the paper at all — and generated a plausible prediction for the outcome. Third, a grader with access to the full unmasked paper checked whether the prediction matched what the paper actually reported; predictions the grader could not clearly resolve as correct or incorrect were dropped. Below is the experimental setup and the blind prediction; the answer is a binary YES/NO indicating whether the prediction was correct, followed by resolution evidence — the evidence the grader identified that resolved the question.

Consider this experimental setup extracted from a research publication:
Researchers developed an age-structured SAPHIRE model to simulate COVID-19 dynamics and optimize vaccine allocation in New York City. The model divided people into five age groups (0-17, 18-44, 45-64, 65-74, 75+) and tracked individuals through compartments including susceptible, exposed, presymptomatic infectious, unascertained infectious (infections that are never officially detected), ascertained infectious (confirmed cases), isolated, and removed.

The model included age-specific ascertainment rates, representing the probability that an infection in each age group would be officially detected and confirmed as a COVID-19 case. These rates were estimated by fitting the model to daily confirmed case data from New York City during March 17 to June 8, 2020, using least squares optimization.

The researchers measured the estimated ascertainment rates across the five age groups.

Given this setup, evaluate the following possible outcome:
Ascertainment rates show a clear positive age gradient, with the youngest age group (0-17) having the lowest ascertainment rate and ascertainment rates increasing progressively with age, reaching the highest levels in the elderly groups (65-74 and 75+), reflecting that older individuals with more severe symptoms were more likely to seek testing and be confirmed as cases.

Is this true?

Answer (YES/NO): YES